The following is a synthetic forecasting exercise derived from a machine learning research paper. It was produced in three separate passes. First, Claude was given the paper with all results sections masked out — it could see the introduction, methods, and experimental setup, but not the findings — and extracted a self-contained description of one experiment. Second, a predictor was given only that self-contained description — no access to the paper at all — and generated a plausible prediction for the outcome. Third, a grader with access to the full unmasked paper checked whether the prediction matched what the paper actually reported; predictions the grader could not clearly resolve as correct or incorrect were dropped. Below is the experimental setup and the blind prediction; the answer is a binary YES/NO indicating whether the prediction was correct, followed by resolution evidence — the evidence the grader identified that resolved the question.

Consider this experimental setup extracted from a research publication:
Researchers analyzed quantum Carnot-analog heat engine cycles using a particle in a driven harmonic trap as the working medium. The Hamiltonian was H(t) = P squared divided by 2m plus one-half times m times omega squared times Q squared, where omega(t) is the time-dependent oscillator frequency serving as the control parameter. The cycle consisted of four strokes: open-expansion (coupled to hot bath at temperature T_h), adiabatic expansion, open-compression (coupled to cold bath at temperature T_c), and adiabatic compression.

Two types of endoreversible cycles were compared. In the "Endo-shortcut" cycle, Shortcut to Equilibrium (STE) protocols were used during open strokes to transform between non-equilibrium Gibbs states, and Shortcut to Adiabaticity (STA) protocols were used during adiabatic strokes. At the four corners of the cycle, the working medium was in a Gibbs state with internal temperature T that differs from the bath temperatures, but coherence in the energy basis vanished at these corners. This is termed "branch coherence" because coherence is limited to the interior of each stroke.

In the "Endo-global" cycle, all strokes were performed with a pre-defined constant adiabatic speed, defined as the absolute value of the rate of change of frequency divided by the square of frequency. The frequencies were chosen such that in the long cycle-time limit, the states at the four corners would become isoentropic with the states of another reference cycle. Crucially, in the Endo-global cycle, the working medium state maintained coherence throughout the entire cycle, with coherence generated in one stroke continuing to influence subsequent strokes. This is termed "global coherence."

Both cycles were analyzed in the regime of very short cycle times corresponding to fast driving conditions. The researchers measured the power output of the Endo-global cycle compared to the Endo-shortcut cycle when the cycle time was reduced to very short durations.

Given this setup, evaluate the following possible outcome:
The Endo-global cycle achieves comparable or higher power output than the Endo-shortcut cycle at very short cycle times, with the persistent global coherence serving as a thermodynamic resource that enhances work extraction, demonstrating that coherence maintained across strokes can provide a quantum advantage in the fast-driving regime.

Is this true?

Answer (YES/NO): YES